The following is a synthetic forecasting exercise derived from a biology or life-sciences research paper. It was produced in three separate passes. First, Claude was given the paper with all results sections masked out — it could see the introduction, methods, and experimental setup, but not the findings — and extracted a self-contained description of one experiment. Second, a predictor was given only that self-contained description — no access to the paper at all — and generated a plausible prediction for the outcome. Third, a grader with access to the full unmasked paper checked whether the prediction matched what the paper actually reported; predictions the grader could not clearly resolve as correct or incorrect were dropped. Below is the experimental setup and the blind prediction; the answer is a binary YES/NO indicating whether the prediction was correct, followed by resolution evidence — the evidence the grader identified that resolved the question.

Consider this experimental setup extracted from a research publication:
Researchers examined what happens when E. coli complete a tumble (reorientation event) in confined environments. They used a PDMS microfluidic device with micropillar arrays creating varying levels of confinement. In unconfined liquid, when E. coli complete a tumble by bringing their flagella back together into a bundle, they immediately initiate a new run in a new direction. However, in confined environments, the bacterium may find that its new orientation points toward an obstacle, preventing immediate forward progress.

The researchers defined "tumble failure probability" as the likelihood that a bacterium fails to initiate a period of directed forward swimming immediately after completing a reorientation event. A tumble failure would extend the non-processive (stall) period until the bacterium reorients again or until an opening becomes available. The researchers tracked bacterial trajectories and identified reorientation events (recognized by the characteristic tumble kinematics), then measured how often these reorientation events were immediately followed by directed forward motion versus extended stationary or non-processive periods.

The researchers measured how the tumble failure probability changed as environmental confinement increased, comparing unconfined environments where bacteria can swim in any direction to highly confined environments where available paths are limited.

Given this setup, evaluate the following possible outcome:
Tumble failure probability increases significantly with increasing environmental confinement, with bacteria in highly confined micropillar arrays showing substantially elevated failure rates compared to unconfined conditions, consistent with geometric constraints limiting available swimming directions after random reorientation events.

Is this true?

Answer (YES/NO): YES